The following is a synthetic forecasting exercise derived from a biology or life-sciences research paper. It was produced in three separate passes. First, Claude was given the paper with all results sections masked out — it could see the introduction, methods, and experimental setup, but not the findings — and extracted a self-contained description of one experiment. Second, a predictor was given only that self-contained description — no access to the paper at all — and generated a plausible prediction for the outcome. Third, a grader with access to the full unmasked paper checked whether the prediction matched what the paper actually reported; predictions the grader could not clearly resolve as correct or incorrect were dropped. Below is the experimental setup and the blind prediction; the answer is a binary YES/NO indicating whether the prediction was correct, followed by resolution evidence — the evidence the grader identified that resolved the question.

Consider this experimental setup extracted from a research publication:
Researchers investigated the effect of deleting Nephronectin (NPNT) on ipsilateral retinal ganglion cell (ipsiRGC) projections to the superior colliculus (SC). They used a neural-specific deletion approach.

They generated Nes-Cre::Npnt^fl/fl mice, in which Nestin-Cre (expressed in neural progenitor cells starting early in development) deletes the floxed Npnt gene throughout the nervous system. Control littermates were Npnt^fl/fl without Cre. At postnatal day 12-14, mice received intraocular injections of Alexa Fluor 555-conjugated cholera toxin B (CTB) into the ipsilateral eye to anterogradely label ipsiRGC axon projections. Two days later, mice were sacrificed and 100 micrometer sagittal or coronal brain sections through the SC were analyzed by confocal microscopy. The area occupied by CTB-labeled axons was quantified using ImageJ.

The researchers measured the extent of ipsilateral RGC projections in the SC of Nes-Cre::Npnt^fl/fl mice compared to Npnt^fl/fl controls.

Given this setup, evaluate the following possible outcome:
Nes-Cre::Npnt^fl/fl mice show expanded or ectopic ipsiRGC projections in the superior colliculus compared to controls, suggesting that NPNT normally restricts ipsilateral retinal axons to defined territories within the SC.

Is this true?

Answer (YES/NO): NO